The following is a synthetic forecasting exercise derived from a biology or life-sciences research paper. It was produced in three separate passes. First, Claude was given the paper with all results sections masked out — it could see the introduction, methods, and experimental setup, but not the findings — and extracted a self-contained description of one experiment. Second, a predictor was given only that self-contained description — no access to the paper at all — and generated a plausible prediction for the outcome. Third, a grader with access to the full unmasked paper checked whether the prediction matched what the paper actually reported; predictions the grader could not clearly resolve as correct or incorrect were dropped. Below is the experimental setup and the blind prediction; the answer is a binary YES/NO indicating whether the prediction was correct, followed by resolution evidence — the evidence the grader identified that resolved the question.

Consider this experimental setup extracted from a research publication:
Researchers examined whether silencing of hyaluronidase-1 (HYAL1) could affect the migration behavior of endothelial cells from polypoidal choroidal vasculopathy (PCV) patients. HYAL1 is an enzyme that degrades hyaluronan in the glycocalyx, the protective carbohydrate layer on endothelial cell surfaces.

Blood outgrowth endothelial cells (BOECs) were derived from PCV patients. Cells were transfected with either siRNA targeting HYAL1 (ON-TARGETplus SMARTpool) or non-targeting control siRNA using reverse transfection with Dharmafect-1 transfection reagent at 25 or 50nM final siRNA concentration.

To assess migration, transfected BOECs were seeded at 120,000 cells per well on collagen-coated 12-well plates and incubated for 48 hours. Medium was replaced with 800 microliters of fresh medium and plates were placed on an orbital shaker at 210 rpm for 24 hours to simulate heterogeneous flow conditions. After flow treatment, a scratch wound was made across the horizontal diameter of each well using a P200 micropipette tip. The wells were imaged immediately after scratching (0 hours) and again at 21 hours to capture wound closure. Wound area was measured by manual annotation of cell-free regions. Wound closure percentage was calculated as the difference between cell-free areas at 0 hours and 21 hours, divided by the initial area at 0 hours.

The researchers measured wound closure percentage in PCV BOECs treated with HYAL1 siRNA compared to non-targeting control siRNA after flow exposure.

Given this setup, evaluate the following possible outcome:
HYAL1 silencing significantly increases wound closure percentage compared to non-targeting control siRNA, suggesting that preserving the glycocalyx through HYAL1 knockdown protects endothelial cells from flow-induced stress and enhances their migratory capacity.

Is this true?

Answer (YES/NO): NO